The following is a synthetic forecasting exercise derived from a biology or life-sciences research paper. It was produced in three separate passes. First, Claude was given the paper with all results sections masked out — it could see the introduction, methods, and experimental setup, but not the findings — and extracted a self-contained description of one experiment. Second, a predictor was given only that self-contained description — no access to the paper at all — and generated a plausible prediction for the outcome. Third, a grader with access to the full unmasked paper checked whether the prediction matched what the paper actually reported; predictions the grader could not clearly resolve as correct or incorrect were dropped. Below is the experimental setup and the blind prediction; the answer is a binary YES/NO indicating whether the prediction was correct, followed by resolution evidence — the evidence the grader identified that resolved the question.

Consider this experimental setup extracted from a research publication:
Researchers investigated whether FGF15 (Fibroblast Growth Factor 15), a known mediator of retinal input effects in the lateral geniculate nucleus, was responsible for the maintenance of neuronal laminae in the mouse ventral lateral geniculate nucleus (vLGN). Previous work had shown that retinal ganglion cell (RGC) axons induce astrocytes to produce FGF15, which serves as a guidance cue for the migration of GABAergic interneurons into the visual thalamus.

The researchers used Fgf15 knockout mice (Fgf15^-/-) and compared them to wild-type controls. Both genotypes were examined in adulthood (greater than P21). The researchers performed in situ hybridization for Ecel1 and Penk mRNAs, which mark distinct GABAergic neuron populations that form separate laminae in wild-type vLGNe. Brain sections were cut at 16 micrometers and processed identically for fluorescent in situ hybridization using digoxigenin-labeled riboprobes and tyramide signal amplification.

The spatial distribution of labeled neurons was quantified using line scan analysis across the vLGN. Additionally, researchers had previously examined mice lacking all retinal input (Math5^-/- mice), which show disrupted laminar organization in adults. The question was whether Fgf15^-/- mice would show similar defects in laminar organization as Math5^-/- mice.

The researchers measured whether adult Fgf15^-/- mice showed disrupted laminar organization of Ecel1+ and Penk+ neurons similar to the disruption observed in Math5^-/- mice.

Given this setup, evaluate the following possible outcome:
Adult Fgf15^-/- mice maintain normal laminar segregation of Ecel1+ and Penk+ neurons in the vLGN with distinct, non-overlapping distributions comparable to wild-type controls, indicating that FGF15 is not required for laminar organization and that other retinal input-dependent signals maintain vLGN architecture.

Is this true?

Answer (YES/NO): YES